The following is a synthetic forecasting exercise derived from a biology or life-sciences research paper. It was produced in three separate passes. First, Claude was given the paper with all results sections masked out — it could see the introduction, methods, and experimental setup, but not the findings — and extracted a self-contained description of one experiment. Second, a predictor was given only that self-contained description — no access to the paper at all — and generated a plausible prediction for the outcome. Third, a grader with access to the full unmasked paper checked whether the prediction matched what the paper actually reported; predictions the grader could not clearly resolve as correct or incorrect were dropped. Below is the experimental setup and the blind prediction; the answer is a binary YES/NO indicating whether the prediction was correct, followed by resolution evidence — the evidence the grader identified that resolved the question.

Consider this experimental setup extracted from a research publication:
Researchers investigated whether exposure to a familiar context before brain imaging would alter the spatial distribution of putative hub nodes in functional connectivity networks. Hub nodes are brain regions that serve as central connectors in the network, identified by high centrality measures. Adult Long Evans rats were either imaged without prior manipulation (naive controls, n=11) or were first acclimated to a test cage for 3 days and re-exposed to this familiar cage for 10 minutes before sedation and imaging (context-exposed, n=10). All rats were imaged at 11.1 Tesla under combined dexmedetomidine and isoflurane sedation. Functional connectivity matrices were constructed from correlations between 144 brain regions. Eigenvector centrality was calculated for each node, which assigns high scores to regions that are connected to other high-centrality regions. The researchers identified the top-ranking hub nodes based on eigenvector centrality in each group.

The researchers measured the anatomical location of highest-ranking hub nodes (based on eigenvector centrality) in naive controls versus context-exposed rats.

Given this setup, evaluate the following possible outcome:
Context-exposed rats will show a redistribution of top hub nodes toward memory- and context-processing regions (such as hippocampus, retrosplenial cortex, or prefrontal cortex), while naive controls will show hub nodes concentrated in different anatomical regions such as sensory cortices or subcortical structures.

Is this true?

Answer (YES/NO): NO